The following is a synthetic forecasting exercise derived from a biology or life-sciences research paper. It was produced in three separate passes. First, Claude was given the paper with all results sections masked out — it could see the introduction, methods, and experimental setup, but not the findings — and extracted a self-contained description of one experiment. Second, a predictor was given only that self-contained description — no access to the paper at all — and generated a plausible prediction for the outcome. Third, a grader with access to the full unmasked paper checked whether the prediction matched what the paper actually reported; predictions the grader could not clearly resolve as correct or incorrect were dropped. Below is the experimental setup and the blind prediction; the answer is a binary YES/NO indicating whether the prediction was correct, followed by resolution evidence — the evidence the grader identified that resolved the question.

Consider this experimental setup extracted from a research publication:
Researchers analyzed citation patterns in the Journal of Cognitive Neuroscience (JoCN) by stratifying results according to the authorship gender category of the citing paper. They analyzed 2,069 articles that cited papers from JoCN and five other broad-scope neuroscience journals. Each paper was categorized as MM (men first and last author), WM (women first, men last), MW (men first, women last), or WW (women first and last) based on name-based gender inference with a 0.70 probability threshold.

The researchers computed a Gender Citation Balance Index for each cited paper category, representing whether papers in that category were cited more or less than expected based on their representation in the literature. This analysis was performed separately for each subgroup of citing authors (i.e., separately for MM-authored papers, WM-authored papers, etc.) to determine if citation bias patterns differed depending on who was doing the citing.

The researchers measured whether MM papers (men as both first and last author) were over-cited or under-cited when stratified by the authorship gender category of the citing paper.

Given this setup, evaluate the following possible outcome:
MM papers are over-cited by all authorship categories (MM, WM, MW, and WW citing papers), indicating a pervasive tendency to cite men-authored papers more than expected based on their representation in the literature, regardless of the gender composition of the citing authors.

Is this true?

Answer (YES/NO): YES